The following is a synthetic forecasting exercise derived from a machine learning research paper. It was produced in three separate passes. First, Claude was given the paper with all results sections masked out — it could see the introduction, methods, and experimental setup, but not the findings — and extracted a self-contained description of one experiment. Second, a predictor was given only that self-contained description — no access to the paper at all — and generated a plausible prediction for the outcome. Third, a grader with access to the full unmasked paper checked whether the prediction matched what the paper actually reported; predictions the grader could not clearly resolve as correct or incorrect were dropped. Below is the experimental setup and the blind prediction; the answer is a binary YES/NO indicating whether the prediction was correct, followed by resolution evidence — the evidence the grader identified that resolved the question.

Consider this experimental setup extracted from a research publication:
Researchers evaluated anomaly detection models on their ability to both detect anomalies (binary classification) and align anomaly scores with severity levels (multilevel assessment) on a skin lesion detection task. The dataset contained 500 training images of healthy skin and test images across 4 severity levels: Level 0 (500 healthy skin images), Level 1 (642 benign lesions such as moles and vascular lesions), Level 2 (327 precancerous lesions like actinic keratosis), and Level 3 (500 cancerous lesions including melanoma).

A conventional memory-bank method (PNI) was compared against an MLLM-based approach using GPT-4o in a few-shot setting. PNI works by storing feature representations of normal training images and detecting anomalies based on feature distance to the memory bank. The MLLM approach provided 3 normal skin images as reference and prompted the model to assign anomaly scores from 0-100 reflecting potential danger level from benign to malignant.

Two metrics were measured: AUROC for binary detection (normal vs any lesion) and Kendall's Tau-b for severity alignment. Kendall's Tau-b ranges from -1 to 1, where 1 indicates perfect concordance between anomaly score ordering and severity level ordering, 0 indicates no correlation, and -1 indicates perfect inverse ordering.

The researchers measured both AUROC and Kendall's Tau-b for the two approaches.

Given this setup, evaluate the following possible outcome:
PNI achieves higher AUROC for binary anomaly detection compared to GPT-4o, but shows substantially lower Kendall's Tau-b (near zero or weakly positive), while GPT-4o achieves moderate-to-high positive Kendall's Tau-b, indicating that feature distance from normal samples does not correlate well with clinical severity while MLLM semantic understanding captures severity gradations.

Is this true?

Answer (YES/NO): NO